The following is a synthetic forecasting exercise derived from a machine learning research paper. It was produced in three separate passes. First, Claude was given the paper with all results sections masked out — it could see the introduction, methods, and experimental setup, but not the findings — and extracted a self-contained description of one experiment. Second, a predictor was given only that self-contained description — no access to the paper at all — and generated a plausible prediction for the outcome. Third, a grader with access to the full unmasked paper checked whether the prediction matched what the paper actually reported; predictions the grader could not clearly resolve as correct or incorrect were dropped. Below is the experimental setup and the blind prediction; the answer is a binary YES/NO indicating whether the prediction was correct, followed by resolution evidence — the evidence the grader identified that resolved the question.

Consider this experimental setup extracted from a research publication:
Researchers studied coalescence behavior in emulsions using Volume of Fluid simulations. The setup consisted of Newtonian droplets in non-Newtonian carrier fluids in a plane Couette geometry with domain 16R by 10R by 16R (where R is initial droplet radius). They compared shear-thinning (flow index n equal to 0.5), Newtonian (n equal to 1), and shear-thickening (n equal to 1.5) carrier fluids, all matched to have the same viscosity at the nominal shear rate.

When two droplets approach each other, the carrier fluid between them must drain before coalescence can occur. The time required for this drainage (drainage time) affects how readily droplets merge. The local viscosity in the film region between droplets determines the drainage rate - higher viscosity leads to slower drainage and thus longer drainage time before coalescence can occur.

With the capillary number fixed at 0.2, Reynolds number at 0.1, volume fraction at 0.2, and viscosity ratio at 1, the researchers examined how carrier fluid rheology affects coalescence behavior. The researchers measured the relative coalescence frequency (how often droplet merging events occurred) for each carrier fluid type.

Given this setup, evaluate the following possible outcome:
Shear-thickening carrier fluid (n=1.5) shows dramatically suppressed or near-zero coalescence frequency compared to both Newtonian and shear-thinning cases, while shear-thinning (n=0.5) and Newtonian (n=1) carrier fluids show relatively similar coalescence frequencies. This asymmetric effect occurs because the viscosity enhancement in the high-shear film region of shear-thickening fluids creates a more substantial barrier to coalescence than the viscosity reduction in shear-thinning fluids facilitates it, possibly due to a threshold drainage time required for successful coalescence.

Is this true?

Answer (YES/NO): NO